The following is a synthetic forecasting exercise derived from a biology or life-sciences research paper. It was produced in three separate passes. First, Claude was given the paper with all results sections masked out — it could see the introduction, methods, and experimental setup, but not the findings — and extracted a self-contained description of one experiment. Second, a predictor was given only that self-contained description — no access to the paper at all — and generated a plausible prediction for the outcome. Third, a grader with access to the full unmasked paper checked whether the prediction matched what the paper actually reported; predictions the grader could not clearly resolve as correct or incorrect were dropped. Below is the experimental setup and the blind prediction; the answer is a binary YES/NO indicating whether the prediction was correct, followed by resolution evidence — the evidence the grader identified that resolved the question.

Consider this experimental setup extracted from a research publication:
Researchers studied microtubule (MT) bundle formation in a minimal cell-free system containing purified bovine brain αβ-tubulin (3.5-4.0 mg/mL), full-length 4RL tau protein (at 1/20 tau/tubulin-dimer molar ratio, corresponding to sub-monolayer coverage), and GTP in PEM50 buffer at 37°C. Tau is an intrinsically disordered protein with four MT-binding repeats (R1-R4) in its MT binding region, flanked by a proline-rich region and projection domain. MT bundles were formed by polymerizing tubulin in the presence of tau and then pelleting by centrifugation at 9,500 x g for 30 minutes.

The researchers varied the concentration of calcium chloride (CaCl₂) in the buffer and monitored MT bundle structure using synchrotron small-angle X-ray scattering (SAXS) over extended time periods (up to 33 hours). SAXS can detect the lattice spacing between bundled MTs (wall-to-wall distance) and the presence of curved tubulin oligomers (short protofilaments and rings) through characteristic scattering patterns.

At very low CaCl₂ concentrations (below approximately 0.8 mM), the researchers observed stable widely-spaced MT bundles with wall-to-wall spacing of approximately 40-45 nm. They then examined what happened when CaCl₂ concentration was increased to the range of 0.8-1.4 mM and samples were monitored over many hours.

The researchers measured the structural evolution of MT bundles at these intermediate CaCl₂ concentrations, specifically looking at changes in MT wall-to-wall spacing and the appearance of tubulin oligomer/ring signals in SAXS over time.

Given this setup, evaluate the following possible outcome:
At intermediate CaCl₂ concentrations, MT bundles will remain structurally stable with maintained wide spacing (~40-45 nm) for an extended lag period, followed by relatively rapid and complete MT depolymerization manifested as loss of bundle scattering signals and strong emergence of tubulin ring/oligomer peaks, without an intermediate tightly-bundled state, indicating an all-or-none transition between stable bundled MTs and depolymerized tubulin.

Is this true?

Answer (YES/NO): NO